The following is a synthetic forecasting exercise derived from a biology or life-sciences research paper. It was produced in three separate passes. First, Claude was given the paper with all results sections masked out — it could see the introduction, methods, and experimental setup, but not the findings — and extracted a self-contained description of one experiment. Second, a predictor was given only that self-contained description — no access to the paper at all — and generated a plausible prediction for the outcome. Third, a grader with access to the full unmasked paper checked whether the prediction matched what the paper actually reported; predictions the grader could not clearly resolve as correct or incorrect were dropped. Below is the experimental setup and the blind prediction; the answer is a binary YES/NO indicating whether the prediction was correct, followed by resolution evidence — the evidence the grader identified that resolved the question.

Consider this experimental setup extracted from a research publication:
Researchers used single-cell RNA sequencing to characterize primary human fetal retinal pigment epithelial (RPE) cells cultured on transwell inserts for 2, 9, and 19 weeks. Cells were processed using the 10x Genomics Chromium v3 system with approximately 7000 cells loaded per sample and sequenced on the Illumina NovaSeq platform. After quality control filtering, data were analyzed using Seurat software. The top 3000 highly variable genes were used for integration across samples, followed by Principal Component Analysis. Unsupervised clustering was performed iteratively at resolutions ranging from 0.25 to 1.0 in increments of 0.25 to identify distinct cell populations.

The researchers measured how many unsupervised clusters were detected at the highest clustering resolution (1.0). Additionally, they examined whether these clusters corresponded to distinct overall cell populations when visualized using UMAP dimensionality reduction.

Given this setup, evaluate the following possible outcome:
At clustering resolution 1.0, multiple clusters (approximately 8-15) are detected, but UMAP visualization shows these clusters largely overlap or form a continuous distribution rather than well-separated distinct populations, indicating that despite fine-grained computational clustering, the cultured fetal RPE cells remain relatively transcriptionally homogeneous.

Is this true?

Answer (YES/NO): NO